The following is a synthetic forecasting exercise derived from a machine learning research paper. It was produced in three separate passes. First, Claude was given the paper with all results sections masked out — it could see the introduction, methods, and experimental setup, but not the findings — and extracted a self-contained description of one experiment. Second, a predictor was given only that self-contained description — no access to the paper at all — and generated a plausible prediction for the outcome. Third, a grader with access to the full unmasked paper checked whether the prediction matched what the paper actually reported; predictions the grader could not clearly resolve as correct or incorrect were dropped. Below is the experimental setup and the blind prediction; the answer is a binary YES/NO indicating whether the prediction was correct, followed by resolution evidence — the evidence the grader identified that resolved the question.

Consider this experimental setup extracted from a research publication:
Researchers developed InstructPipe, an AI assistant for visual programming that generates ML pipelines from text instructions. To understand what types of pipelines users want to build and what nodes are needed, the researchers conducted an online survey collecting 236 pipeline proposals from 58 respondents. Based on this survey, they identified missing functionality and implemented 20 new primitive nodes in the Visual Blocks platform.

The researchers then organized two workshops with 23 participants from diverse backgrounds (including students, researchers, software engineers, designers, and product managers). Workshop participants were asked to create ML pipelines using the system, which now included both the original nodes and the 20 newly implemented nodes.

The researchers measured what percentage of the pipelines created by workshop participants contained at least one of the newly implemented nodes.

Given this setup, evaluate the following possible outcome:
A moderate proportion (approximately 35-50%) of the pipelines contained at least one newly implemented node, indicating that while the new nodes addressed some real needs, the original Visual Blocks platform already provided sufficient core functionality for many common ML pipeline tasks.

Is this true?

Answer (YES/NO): NO